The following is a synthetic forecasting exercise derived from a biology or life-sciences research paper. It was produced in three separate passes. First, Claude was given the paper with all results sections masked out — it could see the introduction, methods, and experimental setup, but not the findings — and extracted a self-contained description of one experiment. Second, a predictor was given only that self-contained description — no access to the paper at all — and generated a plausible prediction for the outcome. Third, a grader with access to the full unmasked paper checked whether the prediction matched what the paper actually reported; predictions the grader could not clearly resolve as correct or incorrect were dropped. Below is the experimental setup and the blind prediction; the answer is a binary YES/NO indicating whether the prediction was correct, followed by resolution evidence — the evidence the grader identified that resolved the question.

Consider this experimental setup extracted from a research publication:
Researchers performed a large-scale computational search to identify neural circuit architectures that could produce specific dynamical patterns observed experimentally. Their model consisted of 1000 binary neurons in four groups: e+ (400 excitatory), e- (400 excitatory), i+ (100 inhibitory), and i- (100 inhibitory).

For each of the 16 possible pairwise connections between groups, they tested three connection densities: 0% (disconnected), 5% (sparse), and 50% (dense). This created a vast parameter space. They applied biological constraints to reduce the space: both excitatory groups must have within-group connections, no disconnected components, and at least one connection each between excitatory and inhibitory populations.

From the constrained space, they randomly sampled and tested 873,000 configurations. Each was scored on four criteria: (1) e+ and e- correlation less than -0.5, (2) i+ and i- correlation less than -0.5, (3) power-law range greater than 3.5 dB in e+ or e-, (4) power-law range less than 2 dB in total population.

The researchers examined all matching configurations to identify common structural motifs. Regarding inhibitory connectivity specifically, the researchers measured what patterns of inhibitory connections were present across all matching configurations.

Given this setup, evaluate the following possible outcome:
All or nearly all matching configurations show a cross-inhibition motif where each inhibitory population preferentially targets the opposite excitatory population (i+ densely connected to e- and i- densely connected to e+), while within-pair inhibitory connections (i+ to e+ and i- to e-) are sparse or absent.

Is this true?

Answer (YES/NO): NO